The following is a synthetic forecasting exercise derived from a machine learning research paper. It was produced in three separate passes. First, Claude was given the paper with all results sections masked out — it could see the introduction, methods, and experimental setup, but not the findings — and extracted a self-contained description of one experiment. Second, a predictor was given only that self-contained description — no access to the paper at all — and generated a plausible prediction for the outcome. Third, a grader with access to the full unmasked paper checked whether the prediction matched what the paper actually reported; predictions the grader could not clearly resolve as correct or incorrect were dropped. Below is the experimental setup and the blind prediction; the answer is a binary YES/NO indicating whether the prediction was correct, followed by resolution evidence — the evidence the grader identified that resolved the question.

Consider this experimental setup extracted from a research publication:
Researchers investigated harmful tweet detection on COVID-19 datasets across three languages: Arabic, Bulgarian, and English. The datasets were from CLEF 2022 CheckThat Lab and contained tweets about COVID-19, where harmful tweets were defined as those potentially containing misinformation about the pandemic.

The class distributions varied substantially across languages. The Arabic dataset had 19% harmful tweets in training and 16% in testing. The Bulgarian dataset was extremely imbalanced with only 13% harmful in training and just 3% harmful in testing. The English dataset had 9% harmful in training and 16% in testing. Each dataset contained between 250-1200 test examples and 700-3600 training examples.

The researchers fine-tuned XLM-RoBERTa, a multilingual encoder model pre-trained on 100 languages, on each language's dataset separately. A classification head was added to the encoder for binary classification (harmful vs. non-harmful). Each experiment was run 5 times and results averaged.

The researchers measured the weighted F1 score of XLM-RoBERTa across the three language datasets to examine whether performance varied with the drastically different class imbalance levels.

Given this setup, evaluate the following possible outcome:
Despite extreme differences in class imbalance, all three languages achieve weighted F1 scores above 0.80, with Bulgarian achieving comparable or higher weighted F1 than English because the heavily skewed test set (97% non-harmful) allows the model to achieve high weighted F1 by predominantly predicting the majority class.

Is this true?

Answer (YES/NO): YES